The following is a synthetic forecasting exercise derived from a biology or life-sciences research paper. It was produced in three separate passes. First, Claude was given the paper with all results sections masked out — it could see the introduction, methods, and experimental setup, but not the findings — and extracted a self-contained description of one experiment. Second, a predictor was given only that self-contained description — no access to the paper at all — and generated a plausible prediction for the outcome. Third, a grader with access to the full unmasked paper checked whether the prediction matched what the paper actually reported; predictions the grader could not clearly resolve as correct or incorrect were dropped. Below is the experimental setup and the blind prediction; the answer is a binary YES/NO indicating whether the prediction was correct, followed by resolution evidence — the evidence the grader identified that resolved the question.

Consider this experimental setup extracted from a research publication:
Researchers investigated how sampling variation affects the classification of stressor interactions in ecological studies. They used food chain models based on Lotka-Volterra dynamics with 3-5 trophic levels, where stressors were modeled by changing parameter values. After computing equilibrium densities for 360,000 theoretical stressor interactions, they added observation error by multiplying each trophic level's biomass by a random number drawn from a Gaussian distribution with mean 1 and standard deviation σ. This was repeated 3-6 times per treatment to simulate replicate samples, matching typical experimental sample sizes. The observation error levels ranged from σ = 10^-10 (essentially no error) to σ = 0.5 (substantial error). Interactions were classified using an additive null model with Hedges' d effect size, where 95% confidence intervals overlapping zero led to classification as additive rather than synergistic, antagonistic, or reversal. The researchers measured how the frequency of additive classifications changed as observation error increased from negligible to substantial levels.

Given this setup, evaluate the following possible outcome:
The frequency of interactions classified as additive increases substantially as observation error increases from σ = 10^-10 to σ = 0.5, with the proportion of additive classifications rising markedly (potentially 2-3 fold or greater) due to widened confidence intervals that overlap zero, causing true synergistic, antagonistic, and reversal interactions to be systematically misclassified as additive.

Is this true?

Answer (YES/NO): YES